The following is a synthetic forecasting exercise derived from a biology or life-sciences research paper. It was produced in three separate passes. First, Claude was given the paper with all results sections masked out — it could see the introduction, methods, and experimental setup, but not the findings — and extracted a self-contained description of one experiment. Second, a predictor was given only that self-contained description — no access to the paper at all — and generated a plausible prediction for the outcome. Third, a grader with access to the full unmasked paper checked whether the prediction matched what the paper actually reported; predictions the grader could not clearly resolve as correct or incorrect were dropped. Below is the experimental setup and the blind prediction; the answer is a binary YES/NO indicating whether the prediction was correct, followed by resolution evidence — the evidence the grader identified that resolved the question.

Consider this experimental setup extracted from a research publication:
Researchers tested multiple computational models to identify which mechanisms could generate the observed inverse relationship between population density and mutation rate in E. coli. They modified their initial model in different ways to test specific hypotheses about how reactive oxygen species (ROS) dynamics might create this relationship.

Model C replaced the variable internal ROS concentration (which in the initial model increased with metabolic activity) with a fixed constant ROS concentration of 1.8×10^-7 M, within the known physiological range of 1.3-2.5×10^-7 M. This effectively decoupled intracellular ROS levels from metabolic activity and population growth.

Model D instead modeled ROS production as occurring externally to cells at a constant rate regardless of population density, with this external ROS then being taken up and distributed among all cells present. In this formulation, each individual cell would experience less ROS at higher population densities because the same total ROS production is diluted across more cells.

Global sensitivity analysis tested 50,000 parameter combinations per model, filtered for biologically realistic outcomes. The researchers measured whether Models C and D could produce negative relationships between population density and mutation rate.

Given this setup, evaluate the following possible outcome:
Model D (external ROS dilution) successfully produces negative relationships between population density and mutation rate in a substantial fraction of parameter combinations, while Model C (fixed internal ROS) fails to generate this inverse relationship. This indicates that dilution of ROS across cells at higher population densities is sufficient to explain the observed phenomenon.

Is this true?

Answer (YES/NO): YES